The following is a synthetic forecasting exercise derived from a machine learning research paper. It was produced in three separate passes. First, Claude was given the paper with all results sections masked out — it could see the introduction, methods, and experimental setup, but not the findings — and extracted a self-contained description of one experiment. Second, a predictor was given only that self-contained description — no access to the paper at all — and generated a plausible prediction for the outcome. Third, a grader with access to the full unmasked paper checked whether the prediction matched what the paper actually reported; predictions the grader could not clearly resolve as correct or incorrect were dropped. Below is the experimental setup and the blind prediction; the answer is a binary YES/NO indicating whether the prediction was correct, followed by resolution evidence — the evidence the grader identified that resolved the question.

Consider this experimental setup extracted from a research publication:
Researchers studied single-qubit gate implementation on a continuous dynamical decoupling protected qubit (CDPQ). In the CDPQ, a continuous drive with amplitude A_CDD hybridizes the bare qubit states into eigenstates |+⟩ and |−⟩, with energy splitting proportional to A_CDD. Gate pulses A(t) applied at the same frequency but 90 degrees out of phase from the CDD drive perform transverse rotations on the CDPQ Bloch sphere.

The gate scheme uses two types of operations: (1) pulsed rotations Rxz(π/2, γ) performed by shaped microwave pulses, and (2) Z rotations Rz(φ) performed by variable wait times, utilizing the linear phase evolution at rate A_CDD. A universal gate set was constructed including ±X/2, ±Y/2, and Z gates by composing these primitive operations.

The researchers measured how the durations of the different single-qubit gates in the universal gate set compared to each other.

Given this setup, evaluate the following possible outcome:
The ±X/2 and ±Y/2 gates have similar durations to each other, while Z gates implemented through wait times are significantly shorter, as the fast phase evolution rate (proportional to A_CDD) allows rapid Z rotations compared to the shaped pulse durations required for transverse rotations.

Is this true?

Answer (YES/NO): NO